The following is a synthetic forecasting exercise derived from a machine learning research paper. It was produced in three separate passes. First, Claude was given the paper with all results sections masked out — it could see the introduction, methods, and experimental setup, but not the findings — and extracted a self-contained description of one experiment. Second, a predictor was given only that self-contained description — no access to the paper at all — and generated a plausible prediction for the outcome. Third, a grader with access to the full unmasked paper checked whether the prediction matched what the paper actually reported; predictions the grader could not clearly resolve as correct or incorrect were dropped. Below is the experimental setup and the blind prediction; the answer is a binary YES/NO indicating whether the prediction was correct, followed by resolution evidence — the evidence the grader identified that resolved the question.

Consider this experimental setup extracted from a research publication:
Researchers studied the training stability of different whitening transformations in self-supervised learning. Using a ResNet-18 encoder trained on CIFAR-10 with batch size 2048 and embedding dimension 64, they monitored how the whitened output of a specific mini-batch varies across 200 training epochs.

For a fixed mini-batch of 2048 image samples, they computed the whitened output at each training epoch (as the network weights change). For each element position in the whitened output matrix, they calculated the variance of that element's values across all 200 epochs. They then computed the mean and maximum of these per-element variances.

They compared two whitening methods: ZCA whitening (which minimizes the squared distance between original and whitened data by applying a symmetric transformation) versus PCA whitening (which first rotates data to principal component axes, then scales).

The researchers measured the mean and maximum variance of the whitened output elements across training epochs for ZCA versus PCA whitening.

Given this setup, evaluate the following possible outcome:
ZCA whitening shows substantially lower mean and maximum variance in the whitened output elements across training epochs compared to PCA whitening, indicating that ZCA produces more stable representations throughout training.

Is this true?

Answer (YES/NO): YES